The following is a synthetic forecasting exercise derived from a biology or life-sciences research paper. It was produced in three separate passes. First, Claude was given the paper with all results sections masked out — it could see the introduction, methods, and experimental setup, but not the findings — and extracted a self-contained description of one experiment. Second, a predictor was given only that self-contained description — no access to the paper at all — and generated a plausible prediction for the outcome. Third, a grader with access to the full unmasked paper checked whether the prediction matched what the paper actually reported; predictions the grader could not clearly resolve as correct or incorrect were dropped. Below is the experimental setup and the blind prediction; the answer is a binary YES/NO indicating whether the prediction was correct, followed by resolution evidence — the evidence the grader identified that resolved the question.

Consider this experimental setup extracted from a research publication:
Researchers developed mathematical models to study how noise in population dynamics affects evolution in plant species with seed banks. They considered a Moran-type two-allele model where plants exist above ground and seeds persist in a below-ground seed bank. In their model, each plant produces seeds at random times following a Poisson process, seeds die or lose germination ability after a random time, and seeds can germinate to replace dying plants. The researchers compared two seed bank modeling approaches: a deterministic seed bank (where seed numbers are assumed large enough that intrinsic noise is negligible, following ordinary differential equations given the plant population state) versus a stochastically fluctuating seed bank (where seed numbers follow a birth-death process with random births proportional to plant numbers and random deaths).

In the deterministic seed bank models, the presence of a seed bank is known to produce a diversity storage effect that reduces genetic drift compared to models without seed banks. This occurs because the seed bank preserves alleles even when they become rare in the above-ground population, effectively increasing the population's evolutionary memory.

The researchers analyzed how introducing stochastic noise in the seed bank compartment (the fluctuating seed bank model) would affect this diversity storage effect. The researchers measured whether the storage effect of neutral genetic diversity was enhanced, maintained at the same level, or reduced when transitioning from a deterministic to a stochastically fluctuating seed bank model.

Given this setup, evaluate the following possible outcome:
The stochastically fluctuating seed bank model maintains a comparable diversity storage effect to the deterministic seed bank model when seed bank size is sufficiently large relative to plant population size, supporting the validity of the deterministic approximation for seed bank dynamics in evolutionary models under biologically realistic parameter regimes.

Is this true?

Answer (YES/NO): NO